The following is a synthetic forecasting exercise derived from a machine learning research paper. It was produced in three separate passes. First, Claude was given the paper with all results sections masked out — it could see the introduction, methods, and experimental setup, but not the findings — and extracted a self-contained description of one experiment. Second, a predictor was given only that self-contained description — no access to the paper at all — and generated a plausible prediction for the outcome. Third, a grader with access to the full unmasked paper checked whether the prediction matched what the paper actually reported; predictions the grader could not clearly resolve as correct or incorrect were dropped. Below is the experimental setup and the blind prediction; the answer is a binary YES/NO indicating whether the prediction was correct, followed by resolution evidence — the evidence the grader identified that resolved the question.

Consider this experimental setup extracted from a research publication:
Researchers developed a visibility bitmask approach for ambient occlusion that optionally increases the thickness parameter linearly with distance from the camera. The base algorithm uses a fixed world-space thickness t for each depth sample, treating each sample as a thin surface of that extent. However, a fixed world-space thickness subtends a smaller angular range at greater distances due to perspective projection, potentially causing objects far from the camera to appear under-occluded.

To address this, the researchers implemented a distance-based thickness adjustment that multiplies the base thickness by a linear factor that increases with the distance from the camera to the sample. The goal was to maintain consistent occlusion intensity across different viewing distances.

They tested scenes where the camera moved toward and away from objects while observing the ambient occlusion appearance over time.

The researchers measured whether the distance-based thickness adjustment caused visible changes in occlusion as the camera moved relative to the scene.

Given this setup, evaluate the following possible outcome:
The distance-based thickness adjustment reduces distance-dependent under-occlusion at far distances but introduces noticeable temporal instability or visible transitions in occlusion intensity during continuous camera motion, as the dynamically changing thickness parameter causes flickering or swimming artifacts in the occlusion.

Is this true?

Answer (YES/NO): NO